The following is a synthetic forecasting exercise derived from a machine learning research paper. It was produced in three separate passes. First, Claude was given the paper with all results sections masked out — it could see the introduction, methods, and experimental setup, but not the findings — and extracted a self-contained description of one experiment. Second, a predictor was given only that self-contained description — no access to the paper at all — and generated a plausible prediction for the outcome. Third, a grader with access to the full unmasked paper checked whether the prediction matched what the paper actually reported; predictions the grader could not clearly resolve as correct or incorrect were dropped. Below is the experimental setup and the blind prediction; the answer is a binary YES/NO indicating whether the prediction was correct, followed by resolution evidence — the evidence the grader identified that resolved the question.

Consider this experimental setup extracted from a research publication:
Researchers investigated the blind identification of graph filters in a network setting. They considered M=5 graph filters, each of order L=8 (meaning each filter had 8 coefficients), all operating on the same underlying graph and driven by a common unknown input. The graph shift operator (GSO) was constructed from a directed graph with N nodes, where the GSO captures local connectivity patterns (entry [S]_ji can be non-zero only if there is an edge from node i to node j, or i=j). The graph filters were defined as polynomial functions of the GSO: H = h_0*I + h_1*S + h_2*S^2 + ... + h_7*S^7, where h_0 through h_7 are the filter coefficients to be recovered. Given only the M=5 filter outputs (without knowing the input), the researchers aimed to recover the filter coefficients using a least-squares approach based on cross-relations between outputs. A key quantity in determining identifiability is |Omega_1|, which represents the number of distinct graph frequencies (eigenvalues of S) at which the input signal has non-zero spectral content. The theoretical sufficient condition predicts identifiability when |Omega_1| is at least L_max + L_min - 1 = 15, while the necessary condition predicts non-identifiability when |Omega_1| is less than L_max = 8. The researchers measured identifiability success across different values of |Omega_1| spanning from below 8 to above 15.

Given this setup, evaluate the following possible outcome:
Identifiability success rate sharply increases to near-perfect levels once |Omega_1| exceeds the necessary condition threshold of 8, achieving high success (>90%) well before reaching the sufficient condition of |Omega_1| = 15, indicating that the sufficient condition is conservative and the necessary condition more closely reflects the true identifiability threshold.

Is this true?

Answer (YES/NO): NO